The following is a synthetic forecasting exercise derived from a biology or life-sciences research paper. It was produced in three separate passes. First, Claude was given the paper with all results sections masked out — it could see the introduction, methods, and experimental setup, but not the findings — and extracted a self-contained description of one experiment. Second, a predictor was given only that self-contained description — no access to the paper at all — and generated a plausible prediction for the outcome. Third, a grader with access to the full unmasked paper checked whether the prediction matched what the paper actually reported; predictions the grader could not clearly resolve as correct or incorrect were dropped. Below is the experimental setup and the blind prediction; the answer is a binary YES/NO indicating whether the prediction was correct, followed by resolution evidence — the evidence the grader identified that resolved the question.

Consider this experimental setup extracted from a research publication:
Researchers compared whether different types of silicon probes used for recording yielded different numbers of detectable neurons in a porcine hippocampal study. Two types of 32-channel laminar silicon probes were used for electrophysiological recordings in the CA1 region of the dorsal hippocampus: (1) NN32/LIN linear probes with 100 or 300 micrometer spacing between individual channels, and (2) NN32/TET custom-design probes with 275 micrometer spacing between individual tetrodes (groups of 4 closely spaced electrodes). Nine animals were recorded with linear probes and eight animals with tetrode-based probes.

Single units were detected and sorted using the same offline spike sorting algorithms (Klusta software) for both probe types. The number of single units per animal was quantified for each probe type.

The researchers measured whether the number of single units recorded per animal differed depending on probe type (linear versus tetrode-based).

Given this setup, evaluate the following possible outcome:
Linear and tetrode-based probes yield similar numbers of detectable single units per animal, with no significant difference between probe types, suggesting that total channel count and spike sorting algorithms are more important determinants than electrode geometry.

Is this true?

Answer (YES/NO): YES